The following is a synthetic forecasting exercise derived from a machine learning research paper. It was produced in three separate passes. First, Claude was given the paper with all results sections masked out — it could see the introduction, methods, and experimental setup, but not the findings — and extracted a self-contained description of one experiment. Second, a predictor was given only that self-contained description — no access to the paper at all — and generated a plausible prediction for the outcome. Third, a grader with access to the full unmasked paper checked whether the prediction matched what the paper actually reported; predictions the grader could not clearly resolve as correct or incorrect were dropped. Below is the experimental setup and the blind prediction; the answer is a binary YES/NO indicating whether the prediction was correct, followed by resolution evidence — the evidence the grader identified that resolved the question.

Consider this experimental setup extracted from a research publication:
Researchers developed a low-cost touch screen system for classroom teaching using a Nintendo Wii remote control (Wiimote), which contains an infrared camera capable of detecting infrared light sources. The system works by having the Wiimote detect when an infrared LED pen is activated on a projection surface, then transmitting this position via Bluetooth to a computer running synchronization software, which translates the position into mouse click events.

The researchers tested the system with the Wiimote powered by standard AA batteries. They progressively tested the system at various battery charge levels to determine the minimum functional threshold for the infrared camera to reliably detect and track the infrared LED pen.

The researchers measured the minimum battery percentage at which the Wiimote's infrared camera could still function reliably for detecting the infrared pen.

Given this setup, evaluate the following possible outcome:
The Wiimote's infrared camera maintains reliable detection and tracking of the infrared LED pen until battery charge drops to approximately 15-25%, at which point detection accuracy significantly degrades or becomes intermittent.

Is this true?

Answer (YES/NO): NO